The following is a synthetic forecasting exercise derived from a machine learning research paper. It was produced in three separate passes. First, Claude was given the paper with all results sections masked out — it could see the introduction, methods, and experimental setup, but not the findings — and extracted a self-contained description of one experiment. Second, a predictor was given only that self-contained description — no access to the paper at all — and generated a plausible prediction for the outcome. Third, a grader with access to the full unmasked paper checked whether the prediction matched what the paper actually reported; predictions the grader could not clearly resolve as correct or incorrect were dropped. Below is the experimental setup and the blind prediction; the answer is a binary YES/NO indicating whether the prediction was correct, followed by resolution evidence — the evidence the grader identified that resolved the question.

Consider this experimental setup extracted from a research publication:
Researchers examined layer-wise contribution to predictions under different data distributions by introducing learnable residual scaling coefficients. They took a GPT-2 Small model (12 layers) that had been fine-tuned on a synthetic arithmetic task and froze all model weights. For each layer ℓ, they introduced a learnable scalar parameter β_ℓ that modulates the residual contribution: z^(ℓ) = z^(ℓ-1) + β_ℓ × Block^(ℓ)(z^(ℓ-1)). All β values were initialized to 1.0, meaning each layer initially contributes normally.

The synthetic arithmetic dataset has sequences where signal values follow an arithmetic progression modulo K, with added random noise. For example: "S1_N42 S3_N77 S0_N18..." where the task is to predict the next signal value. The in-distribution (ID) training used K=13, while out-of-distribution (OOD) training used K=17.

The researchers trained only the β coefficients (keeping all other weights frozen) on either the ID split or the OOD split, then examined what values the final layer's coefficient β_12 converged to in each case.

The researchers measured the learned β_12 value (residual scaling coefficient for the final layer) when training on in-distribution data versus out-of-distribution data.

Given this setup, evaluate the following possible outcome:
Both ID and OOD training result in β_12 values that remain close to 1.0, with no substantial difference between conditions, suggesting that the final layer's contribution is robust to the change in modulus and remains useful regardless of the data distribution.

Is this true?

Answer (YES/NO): NO